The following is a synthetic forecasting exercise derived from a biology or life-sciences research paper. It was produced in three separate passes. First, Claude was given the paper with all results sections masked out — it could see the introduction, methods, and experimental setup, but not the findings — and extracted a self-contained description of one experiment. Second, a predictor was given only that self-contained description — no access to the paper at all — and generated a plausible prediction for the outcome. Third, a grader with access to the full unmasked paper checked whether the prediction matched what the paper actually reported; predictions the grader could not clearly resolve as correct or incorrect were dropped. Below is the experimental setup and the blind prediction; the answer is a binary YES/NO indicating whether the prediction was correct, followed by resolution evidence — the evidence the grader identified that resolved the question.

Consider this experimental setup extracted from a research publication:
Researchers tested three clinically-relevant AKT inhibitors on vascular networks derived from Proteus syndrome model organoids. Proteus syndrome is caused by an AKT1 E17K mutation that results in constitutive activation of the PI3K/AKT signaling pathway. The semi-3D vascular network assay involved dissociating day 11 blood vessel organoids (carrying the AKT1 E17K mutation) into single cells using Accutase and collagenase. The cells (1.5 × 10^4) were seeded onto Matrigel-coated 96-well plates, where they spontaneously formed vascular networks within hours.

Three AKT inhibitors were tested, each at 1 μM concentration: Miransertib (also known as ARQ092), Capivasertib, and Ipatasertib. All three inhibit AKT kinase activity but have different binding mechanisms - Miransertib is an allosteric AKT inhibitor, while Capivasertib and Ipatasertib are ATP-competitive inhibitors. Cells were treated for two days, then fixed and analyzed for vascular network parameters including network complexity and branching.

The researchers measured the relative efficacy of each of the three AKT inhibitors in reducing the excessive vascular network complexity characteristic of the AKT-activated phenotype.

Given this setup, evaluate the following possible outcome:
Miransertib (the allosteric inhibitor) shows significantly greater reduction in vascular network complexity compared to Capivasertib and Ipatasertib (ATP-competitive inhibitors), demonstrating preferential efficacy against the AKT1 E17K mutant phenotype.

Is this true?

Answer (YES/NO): NO